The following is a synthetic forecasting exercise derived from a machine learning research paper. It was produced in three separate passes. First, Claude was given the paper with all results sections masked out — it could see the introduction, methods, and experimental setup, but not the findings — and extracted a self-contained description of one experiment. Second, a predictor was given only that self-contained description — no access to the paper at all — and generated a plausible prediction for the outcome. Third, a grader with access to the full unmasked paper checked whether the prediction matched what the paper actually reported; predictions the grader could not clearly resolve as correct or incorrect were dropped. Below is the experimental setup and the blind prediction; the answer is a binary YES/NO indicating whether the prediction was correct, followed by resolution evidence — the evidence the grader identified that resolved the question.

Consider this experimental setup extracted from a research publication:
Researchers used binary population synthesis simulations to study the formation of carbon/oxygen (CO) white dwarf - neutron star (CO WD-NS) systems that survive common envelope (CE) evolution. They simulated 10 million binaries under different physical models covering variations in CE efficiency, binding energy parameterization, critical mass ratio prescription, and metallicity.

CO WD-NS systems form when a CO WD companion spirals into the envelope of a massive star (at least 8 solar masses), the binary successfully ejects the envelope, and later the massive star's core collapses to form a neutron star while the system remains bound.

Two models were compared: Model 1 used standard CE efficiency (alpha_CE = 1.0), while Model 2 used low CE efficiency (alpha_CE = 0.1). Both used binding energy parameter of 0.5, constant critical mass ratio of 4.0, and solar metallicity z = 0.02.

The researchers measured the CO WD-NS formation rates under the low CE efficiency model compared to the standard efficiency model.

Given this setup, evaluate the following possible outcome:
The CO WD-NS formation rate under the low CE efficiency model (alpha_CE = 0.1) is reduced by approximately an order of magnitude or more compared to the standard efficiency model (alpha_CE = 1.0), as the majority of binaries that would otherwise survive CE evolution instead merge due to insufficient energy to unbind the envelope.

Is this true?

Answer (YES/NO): YES